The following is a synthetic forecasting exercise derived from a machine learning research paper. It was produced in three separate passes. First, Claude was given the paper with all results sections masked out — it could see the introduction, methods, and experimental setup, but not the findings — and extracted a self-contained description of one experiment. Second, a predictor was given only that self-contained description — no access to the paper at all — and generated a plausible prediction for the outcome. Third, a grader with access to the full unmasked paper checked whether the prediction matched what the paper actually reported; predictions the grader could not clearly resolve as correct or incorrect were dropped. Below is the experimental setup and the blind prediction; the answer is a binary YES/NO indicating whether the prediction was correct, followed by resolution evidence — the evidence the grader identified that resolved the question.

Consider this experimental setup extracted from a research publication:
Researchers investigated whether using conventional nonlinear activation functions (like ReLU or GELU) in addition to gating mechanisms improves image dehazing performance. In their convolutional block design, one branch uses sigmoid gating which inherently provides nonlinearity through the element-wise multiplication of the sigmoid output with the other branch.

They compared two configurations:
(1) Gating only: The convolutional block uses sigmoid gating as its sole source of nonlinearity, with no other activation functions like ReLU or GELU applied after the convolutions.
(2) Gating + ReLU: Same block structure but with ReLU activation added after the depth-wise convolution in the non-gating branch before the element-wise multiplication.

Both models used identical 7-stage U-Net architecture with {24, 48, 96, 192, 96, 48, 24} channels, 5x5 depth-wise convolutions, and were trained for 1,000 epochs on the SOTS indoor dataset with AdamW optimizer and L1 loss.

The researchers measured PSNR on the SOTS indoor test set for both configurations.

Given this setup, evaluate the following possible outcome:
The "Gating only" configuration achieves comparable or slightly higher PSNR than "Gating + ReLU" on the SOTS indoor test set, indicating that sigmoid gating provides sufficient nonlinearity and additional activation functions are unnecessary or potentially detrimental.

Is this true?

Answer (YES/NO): YES